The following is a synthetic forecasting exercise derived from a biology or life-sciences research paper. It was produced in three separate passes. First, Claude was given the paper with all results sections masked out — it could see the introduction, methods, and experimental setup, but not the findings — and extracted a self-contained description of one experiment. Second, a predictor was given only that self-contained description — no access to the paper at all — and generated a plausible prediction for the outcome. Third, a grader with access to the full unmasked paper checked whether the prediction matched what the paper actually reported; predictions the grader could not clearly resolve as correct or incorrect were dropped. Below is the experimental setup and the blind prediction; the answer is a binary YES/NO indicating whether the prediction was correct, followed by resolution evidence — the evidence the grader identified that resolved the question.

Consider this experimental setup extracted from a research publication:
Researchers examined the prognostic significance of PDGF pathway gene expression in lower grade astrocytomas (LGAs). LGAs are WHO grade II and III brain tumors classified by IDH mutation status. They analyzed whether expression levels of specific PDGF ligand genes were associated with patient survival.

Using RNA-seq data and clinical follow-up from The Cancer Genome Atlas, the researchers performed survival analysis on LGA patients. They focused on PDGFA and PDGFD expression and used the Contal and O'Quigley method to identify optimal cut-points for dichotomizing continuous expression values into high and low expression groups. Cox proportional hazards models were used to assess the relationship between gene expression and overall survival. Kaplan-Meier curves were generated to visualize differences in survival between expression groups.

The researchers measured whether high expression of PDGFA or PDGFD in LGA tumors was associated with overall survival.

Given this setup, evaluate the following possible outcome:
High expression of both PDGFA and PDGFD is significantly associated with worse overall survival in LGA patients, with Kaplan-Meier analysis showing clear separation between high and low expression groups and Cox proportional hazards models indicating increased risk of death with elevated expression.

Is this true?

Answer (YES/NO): YES